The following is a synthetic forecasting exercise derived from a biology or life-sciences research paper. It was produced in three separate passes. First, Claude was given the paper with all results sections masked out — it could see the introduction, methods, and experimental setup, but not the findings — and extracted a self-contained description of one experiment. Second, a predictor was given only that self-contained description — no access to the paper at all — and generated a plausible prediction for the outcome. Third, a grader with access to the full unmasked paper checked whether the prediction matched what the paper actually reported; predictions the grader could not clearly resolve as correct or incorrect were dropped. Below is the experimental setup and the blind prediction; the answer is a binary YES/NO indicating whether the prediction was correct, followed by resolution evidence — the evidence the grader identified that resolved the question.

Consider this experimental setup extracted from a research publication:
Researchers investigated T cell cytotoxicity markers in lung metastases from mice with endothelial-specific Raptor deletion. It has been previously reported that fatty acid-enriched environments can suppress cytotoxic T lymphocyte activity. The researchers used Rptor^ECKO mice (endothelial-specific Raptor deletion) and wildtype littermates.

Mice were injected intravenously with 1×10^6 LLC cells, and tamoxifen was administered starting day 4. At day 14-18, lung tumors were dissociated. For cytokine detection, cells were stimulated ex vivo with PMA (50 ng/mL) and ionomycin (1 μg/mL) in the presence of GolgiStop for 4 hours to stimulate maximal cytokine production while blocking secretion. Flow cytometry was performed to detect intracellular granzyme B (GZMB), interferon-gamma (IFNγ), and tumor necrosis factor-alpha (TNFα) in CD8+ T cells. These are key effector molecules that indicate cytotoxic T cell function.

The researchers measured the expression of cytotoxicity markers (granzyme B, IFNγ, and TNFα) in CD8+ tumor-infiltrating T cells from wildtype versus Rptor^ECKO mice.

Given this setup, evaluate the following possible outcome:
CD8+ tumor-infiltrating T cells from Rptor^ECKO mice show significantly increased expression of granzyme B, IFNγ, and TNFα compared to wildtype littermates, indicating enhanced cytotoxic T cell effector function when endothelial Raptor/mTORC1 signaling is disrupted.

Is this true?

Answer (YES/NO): YES